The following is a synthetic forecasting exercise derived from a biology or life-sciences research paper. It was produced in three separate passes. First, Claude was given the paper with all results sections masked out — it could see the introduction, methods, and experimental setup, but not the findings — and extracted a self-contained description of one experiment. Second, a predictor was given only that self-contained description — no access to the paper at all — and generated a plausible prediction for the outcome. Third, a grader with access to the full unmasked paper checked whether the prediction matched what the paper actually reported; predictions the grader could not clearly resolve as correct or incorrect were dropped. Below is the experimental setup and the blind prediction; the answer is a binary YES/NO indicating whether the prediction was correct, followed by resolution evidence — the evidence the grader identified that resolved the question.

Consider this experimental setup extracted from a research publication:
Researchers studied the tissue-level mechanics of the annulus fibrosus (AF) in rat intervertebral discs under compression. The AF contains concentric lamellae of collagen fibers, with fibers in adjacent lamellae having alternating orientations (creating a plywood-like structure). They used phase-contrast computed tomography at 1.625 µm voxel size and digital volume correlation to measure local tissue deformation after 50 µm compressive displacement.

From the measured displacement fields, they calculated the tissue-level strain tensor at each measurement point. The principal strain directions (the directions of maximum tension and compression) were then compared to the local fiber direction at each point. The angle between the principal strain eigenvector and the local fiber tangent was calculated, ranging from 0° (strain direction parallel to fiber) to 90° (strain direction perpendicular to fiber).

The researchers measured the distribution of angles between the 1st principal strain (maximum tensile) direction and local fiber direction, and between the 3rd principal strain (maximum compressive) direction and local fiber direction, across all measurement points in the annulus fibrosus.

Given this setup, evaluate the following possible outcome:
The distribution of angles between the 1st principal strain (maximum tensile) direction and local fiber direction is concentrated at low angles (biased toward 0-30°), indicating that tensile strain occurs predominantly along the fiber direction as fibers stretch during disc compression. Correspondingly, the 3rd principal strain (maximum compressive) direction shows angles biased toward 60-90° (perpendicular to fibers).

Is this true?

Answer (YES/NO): NO